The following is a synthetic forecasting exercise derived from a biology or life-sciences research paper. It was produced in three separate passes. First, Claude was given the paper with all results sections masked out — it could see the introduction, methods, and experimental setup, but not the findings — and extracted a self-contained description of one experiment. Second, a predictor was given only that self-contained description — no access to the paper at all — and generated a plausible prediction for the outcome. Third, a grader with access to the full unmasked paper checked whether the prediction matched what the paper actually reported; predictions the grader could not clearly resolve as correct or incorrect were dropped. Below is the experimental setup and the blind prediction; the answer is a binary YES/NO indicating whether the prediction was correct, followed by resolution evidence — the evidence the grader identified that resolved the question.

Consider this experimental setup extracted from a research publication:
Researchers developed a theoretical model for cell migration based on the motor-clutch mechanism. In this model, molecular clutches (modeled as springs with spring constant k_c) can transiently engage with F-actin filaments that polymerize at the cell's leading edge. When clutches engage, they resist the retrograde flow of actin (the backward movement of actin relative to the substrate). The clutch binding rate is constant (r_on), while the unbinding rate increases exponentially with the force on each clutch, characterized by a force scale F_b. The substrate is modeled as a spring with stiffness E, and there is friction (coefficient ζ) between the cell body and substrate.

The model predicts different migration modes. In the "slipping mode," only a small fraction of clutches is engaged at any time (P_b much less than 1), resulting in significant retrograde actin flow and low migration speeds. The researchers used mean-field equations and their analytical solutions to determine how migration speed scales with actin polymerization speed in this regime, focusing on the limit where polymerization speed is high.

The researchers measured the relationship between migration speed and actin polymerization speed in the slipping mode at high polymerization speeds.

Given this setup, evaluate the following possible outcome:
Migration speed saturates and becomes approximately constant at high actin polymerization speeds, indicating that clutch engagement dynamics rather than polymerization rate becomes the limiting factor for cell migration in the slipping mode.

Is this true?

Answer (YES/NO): NO